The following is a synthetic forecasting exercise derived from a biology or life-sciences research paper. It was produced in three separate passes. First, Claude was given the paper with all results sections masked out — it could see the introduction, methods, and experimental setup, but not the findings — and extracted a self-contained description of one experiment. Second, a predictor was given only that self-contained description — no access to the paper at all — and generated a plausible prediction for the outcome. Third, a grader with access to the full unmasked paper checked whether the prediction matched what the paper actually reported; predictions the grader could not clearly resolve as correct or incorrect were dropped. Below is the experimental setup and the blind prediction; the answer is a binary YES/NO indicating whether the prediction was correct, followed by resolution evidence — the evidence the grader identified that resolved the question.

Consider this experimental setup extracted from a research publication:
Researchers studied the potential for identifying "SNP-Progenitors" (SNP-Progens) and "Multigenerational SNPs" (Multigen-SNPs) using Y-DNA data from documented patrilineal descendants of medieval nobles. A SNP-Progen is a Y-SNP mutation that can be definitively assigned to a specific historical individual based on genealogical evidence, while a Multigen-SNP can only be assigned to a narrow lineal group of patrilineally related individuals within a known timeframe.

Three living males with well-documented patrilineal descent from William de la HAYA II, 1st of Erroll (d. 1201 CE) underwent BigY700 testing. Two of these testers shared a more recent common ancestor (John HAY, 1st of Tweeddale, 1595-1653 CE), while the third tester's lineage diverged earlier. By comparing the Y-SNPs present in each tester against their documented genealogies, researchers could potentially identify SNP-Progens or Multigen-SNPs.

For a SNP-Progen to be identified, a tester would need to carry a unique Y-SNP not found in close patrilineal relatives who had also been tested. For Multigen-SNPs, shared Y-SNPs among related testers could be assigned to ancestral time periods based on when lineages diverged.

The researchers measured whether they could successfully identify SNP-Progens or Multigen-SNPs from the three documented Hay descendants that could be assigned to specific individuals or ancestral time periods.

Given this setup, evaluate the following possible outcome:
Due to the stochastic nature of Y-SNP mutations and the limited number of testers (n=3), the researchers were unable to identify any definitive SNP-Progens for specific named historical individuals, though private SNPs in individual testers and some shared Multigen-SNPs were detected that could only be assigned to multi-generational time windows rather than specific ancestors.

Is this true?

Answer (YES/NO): YES